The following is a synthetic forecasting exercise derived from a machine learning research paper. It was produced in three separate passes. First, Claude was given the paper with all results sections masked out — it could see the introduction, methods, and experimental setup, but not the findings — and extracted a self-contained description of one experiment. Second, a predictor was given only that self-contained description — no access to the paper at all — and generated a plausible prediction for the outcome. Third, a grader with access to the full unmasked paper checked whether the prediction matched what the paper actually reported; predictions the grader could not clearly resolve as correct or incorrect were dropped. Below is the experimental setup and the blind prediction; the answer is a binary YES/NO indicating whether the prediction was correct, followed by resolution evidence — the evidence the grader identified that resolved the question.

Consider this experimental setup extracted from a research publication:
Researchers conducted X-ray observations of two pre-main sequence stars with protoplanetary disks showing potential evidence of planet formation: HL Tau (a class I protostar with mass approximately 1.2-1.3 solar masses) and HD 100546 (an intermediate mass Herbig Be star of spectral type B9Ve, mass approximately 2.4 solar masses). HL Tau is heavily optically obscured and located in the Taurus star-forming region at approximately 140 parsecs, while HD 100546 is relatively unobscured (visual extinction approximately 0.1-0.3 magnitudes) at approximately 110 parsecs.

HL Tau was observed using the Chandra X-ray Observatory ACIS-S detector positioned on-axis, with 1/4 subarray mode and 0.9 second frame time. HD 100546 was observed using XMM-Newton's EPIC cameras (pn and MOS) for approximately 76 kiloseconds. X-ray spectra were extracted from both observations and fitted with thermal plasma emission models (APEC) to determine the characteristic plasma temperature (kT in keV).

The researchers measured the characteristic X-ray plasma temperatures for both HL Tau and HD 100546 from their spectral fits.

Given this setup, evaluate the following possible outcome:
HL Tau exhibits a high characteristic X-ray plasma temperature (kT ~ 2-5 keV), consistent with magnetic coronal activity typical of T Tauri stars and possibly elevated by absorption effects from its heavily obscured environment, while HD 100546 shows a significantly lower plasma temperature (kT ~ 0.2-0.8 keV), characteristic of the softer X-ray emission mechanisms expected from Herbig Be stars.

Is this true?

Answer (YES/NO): YES